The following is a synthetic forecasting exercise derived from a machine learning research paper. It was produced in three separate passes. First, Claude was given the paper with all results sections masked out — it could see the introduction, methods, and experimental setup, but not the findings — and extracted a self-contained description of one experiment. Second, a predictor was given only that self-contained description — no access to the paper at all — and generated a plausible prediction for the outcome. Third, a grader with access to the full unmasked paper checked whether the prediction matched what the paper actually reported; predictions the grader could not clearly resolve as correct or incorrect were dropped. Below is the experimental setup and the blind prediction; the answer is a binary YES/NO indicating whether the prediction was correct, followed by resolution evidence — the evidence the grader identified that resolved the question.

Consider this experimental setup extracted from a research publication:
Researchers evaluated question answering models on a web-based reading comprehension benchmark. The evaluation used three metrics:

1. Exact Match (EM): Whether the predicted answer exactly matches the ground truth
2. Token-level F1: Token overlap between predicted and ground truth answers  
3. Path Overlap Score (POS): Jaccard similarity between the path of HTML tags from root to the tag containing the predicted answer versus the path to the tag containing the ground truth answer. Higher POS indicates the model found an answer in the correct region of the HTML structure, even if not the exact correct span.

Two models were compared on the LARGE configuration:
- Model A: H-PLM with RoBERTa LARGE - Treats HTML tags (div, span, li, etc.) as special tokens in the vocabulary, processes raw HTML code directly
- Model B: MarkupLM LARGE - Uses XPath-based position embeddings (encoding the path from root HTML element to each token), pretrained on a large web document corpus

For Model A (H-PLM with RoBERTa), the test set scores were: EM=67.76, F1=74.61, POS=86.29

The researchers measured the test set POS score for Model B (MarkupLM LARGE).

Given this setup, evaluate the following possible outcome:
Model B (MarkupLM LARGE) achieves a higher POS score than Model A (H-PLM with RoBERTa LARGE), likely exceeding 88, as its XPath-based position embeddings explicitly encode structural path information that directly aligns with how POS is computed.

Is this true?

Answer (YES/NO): NO